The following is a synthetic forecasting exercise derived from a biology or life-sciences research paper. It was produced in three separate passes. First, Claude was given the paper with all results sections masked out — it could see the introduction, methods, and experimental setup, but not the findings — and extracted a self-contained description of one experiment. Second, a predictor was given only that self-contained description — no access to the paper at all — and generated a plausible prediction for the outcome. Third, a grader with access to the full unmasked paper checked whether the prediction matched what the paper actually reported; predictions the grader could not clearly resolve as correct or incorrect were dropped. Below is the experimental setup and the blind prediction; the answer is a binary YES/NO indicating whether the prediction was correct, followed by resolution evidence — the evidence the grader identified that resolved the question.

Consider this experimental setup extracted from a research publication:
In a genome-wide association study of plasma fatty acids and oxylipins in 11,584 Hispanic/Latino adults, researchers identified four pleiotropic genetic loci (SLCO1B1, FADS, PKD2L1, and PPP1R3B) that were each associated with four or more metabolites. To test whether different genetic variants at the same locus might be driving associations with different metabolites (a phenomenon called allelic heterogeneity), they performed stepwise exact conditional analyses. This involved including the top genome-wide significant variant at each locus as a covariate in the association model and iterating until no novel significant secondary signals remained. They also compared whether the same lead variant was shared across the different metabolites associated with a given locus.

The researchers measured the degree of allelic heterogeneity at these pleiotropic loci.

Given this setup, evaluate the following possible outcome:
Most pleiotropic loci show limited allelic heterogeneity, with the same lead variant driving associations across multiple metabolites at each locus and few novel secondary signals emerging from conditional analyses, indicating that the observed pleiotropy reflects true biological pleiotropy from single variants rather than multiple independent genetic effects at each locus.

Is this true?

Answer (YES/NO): YES